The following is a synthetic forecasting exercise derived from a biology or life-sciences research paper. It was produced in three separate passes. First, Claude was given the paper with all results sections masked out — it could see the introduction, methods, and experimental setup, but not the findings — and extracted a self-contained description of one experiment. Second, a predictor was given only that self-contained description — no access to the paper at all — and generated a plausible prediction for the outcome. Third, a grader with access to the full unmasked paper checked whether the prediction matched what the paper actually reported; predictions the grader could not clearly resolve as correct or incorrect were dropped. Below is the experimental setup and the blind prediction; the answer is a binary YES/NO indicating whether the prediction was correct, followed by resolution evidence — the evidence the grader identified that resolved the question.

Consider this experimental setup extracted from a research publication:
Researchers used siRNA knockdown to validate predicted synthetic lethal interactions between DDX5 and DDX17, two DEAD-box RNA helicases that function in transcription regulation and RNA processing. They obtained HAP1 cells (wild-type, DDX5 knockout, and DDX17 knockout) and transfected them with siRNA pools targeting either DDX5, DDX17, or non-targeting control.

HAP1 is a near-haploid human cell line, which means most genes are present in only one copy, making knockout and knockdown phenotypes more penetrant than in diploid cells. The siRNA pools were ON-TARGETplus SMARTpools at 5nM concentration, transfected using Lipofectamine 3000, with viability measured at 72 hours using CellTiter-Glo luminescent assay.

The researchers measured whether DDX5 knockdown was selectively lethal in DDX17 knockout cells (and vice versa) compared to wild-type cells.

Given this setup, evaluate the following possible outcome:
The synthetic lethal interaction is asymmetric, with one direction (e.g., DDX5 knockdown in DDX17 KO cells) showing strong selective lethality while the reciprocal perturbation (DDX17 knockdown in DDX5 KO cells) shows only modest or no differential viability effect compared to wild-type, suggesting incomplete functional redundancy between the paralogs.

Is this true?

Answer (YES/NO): NO